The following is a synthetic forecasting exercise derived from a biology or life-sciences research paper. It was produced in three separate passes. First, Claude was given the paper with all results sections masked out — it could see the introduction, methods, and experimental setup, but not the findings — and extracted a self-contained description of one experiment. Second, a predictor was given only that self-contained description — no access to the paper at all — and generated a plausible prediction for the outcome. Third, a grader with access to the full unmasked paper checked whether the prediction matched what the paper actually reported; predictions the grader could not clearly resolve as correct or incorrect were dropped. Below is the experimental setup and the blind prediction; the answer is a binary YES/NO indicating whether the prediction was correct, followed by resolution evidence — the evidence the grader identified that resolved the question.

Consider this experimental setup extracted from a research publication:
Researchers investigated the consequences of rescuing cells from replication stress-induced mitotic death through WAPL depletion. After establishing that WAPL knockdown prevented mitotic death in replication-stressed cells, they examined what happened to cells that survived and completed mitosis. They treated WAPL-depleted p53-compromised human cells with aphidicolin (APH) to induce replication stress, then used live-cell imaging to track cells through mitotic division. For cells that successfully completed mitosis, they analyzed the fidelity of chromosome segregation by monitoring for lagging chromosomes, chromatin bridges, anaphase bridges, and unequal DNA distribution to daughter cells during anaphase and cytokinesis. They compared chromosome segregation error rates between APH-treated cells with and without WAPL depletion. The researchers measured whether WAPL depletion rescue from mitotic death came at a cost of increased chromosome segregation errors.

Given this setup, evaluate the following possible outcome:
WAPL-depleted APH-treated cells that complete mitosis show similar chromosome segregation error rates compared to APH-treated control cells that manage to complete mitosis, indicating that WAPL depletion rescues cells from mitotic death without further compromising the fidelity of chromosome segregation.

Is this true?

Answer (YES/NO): NO